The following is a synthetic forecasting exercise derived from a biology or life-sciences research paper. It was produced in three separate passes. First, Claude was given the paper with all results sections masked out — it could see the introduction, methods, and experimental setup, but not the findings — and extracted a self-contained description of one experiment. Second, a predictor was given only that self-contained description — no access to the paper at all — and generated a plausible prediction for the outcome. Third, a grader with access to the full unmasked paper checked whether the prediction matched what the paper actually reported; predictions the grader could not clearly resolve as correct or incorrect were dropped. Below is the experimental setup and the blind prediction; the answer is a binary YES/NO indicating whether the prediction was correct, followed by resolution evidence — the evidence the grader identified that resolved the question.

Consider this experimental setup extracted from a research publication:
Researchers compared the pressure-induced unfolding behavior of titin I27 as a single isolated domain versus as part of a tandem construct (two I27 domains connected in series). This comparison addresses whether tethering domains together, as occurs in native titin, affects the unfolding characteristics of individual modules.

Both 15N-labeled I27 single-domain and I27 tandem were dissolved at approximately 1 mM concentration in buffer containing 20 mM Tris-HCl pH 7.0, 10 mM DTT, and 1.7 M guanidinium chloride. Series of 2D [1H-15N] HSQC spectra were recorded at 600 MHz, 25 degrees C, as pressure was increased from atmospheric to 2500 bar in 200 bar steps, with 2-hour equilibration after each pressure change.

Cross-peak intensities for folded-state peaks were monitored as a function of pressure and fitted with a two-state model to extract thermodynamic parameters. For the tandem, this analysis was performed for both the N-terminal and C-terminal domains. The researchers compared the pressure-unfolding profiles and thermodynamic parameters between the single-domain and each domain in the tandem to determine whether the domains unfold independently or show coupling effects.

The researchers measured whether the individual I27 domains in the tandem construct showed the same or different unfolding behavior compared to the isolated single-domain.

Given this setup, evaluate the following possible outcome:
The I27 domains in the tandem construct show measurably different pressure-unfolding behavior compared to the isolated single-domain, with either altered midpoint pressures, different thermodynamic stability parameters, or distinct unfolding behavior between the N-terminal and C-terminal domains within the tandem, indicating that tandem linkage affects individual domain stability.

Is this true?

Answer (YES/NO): NO